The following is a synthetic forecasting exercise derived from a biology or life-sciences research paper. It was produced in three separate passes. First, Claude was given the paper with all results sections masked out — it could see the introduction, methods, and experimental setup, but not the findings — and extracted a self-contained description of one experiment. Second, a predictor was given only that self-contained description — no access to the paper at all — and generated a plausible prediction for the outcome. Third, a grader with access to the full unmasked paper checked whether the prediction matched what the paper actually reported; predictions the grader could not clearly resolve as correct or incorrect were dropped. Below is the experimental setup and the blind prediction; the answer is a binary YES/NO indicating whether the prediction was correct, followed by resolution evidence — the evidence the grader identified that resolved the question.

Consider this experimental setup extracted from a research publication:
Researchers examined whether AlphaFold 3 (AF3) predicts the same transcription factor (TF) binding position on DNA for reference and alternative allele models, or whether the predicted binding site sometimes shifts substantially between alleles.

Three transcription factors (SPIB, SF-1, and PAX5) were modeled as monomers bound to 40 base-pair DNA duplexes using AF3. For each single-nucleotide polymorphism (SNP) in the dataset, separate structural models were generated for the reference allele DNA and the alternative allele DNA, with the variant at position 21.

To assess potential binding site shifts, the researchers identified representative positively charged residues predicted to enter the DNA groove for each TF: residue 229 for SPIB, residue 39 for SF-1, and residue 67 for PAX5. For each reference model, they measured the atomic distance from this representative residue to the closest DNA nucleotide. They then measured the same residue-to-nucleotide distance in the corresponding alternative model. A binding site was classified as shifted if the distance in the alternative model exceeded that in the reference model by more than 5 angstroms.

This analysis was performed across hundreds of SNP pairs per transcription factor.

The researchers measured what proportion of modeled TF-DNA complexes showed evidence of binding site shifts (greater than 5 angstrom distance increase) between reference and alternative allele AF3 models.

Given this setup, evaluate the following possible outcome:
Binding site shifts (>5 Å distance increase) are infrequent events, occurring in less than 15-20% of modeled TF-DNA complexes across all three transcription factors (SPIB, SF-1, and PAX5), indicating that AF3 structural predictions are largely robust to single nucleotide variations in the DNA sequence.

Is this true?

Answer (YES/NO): NO